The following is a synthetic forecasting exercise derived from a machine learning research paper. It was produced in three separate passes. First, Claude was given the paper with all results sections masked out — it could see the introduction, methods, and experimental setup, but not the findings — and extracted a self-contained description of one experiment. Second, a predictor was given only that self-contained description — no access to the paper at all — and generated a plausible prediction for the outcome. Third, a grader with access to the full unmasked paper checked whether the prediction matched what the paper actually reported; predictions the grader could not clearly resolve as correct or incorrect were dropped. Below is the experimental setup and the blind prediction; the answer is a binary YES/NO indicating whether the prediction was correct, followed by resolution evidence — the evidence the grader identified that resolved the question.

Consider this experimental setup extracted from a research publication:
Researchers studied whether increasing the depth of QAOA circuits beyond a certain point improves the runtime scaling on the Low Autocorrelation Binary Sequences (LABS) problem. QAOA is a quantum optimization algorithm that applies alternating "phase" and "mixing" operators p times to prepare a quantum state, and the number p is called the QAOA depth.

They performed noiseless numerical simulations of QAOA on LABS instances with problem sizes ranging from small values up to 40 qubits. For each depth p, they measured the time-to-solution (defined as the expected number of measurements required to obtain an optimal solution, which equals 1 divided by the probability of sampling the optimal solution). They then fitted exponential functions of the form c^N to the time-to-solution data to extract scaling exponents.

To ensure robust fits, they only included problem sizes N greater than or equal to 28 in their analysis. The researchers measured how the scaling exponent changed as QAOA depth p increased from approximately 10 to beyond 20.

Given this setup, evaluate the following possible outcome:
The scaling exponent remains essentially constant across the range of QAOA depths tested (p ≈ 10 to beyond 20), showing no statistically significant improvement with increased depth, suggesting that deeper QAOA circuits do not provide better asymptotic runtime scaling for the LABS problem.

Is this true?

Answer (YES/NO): NO